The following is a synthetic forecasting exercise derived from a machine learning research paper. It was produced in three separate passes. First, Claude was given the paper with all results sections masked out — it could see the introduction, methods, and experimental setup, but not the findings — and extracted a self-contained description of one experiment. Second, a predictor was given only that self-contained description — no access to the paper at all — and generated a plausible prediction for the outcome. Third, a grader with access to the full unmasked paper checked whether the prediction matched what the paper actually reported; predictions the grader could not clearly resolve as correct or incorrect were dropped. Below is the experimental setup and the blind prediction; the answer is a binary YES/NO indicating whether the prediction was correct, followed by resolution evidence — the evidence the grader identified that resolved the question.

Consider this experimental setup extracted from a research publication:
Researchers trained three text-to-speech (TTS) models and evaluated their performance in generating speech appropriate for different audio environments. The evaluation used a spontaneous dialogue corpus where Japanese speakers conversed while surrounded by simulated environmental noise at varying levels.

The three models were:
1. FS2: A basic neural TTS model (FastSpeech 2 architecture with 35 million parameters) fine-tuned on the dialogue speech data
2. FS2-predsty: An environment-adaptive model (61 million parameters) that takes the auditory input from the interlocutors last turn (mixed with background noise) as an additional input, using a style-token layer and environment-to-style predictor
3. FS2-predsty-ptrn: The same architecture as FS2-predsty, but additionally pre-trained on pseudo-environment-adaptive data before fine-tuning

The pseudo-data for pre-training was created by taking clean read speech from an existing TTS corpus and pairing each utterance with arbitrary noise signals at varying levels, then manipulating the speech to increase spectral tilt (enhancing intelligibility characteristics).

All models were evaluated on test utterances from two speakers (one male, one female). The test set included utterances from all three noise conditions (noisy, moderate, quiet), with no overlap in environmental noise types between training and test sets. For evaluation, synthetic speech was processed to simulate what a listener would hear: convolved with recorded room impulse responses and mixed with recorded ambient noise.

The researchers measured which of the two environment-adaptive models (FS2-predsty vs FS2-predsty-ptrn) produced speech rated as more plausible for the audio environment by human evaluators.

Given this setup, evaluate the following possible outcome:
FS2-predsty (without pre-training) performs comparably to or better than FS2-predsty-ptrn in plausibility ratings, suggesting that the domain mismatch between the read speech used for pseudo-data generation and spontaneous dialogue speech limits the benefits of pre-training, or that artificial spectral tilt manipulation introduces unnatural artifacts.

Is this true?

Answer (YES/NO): NO